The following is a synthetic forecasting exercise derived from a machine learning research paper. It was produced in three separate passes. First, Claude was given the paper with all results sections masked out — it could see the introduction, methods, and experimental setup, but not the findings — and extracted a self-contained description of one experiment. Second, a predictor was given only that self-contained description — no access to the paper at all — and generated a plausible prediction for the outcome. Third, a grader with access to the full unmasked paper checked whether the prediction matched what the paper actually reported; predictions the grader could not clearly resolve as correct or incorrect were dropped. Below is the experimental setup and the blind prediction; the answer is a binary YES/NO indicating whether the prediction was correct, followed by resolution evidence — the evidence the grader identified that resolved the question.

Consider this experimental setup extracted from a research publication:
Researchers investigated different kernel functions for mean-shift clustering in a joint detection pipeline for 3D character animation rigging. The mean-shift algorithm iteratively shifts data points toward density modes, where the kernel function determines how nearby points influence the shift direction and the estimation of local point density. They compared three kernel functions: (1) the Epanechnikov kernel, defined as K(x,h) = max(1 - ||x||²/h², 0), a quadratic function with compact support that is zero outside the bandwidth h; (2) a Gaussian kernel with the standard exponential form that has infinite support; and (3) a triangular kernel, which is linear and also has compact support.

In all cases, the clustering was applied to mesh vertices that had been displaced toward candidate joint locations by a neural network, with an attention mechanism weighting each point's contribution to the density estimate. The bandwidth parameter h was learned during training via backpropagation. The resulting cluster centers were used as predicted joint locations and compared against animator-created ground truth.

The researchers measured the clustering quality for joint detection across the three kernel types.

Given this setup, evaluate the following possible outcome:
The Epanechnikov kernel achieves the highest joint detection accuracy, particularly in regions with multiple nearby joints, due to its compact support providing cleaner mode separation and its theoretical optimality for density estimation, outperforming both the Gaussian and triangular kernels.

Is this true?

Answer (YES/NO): NO